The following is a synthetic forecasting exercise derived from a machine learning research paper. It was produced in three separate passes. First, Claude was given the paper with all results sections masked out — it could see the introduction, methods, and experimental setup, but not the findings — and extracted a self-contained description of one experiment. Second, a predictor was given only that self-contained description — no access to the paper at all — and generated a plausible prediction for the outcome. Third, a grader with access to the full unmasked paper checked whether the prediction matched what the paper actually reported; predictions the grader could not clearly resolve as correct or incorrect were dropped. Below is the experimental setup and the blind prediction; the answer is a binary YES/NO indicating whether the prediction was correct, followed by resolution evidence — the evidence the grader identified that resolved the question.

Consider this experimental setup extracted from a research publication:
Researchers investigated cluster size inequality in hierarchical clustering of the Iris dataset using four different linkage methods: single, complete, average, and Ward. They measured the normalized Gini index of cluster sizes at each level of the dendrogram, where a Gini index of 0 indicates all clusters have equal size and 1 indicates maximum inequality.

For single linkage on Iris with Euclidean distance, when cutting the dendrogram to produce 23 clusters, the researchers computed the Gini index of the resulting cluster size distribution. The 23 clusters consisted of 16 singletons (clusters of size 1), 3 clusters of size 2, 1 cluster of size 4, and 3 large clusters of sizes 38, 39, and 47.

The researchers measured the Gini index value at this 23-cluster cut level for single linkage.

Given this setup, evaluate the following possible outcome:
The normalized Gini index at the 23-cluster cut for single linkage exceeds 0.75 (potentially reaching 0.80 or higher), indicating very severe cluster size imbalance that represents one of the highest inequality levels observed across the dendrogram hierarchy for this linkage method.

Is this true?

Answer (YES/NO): NO